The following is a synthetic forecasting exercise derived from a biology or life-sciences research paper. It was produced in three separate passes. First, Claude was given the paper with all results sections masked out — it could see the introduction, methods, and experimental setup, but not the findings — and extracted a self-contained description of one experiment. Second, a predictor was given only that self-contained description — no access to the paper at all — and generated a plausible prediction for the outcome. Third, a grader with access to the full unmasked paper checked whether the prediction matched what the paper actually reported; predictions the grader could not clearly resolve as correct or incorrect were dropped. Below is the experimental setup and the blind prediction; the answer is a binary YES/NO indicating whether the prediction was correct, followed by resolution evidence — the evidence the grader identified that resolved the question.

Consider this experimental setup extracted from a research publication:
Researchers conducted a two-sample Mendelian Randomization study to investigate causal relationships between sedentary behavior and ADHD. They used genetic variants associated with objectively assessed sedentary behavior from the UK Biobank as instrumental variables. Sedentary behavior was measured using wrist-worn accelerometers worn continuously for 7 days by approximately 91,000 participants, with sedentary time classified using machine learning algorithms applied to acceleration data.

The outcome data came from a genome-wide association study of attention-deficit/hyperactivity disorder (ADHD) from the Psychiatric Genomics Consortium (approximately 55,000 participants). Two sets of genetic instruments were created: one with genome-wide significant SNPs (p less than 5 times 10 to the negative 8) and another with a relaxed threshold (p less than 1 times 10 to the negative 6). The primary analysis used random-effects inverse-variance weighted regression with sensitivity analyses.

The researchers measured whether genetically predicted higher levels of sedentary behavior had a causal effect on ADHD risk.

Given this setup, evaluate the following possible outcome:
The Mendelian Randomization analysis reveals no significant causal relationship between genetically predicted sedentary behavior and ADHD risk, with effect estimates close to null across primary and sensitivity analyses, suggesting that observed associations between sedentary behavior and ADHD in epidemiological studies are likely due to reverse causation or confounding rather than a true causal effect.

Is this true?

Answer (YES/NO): YES